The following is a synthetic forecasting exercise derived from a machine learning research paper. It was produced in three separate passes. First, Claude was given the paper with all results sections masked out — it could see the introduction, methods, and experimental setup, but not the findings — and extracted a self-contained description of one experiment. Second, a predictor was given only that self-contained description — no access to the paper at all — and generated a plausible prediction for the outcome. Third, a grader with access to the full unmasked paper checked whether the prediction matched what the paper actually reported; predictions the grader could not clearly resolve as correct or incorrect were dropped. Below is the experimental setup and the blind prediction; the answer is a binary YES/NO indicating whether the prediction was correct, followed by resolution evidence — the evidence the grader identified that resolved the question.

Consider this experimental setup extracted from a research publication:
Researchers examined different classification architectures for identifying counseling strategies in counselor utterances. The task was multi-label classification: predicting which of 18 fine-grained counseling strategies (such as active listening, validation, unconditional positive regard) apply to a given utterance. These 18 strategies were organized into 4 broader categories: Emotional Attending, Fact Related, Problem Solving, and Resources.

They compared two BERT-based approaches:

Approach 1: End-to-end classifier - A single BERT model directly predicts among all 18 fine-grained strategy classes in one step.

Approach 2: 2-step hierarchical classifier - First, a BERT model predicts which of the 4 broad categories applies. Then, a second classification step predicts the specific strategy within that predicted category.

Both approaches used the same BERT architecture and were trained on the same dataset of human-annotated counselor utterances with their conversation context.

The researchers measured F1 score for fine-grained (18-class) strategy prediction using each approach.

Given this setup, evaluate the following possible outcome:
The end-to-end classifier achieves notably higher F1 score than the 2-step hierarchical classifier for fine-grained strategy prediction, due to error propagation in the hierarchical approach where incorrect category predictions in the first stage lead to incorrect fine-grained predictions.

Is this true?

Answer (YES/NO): NO